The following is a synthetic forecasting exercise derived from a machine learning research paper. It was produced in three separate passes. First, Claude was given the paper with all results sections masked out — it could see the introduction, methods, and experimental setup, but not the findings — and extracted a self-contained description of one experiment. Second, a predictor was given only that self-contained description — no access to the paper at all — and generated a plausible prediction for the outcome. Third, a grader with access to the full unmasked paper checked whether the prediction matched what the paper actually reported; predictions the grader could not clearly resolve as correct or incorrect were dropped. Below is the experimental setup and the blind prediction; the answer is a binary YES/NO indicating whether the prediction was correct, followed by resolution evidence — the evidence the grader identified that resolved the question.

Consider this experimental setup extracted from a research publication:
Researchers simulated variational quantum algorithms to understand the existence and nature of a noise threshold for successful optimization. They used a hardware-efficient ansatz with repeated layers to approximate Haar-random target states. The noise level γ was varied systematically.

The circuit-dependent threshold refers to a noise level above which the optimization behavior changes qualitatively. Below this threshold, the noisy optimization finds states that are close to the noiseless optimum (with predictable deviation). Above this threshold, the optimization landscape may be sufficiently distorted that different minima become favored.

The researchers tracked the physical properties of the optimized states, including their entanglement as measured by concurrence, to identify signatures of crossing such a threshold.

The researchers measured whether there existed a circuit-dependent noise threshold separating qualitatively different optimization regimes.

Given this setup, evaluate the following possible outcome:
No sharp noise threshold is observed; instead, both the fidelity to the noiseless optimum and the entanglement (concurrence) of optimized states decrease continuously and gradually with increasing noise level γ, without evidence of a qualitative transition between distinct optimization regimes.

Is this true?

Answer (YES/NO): NO